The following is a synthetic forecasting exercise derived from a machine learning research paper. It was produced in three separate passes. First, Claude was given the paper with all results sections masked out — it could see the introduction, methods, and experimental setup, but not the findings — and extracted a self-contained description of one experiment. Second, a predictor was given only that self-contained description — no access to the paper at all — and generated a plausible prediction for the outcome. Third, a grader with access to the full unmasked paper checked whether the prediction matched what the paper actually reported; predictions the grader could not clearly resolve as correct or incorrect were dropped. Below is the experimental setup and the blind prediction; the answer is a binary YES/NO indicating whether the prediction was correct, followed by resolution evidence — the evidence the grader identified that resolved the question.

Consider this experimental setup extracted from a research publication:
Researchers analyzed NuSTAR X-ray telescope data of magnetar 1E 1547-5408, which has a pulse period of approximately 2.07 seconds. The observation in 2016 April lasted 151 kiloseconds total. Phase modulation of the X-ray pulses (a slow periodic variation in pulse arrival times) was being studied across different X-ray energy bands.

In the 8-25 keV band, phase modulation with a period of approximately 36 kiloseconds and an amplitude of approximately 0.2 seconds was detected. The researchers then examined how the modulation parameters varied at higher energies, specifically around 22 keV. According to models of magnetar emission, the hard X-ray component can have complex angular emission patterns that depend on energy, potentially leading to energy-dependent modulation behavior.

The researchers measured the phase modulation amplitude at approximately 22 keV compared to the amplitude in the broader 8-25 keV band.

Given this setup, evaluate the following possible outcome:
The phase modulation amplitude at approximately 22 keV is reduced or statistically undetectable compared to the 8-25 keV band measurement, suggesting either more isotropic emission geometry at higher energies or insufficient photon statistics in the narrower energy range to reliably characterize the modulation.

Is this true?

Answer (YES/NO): NO